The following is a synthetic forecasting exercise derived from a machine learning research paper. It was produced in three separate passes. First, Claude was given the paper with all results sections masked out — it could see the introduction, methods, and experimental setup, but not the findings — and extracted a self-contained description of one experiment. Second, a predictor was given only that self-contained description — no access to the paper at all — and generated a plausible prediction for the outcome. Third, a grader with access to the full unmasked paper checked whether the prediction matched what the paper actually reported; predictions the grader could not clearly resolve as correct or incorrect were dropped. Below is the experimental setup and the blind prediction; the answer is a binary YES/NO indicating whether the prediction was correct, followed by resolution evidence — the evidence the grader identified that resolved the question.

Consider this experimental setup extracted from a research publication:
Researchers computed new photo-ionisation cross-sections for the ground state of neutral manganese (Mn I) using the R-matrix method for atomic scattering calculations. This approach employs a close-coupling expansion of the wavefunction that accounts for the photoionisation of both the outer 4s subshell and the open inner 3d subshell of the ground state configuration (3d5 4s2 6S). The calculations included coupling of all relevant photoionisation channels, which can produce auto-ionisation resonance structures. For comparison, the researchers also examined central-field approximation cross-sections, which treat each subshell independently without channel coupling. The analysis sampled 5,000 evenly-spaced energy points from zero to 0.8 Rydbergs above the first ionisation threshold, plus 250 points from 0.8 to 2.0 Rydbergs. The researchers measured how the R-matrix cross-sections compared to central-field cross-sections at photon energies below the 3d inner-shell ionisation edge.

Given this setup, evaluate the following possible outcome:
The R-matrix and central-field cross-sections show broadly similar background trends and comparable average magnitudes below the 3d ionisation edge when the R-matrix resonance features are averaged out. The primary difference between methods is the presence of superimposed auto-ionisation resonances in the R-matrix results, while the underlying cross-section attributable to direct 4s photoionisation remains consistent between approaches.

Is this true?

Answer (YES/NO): NO